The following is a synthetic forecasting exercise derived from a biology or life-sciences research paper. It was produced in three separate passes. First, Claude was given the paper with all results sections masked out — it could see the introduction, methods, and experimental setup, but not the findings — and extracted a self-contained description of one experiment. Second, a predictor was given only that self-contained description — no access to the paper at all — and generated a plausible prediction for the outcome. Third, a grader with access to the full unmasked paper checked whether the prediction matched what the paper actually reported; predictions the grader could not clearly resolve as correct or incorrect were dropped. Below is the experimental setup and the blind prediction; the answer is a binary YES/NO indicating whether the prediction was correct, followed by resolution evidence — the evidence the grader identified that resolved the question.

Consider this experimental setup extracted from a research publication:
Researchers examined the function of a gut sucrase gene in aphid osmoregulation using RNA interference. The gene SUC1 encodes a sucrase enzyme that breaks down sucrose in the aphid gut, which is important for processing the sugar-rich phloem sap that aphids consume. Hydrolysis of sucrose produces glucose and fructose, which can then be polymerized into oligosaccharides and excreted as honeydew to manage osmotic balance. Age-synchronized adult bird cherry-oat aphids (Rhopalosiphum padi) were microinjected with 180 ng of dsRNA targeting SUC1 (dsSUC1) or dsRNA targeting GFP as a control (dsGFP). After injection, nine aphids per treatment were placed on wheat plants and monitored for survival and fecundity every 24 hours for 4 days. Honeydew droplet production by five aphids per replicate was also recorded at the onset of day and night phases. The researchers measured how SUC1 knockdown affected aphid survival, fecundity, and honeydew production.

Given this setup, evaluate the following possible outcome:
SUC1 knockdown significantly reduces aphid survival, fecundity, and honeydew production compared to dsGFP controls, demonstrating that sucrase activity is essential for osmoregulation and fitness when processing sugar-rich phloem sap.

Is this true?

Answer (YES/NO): YES